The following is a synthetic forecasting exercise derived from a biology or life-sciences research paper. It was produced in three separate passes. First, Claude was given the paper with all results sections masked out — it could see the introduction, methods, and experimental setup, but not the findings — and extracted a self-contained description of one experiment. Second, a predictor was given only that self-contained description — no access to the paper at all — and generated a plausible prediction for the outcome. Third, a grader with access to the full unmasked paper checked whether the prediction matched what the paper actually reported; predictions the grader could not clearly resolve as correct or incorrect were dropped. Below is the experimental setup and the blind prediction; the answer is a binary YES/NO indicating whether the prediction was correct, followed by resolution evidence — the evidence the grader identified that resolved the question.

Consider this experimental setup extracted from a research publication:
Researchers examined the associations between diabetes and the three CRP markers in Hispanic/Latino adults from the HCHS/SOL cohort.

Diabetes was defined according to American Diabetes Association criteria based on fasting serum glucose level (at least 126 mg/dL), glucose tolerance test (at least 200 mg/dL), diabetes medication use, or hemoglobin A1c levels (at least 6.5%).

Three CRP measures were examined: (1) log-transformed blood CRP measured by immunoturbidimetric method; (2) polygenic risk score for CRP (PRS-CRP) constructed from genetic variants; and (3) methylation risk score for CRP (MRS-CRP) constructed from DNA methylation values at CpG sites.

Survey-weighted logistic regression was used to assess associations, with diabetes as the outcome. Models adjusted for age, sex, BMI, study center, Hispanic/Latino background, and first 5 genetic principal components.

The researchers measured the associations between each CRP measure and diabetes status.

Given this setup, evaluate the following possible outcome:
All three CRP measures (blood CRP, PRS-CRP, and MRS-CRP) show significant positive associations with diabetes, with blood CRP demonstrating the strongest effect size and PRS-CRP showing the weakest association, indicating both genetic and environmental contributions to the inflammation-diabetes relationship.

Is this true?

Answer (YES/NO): NO